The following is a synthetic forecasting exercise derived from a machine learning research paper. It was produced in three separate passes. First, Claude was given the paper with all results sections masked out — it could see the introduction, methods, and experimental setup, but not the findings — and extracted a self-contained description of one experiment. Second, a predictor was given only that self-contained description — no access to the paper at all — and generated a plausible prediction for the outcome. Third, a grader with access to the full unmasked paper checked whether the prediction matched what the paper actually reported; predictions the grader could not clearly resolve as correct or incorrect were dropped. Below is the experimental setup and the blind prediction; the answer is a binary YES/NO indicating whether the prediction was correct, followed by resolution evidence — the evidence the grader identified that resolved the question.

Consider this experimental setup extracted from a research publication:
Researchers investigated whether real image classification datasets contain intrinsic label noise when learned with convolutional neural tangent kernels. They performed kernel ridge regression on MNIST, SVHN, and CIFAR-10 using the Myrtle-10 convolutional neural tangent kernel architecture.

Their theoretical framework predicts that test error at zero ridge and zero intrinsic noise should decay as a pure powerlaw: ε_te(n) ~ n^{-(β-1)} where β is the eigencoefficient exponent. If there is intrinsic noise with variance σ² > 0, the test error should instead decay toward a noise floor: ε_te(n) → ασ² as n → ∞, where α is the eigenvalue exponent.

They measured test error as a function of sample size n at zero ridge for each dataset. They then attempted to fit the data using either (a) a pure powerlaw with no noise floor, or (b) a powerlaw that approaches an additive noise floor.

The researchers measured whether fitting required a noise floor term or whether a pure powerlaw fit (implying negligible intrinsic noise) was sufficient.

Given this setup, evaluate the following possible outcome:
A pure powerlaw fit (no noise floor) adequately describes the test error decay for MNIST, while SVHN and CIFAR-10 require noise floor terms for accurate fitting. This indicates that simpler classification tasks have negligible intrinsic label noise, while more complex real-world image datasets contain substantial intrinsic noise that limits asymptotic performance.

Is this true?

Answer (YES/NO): NO